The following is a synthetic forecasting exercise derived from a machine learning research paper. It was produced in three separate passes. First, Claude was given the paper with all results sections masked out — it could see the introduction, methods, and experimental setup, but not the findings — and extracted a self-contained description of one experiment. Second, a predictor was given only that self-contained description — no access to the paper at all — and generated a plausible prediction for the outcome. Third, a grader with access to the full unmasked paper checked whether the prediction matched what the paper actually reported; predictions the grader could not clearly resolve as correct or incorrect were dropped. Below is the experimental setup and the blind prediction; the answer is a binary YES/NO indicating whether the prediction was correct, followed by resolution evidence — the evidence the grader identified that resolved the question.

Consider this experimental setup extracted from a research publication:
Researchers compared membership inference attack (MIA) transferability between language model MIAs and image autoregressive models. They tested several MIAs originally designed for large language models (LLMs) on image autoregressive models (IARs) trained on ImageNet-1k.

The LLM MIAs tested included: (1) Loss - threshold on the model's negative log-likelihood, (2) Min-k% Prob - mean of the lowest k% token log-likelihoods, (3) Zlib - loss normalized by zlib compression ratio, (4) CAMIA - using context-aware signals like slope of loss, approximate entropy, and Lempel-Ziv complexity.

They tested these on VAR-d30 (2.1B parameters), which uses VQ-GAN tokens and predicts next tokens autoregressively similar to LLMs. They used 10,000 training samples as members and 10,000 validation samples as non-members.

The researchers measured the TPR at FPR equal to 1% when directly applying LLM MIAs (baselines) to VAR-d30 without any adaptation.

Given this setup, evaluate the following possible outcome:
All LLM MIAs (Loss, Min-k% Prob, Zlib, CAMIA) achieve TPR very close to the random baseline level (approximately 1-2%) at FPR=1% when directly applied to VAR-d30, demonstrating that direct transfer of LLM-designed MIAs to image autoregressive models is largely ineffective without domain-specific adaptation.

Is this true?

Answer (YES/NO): NO